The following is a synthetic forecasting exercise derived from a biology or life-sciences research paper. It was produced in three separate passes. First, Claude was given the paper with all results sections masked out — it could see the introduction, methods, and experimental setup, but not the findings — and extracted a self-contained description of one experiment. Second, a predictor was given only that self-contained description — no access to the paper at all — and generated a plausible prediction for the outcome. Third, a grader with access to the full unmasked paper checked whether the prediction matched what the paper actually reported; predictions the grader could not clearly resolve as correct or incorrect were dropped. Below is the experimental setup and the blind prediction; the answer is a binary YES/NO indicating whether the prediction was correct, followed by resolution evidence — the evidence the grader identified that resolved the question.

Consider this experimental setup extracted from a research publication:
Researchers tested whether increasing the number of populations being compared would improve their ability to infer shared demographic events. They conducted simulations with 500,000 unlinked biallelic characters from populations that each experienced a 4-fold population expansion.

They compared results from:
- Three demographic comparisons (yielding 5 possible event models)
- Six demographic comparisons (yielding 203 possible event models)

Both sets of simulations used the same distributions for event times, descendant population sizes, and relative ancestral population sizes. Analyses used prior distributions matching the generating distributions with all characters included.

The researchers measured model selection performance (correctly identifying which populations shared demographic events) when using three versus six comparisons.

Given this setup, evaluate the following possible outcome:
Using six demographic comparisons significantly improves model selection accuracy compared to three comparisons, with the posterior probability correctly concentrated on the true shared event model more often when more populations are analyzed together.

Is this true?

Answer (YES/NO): NO